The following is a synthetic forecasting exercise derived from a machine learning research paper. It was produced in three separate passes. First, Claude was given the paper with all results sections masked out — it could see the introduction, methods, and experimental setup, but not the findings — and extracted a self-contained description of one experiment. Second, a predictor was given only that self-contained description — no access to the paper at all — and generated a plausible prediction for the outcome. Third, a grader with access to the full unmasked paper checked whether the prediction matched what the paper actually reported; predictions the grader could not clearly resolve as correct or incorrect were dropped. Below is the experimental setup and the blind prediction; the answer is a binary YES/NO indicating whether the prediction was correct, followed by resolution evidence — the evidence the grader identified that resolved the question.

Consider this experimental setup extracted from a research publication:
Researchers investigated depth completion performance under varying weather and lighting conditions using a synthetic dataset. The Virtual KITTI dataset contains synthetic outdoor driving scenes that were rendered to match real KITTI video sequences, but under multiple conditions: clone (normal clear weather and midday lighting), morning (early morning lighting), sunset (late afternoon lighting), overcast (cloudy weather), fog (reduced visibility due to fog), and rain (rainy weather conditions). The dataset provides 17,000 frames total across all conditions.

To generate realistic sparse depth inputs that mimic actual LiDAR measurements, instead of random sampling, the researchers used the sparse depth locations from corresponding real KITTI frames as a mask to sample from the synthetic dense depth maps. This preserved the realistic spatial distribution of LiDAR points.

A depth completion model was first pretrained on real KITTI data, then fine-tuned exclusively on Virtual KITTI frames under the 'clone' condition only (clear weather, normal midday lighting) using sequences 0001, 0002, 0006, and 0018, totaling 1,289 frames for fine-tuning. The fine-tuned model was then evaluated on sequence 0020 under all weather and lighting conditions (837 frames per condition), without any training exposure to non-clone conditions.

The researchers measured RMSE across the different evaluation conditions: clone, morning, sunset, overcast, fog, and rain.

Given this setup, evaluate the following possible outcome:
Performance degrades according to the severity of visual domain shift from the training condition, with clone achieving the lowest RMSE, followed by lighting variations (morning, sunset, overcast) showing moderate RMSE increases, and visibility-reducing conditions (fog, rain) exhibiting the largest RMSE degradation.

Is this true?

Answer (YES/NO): NO